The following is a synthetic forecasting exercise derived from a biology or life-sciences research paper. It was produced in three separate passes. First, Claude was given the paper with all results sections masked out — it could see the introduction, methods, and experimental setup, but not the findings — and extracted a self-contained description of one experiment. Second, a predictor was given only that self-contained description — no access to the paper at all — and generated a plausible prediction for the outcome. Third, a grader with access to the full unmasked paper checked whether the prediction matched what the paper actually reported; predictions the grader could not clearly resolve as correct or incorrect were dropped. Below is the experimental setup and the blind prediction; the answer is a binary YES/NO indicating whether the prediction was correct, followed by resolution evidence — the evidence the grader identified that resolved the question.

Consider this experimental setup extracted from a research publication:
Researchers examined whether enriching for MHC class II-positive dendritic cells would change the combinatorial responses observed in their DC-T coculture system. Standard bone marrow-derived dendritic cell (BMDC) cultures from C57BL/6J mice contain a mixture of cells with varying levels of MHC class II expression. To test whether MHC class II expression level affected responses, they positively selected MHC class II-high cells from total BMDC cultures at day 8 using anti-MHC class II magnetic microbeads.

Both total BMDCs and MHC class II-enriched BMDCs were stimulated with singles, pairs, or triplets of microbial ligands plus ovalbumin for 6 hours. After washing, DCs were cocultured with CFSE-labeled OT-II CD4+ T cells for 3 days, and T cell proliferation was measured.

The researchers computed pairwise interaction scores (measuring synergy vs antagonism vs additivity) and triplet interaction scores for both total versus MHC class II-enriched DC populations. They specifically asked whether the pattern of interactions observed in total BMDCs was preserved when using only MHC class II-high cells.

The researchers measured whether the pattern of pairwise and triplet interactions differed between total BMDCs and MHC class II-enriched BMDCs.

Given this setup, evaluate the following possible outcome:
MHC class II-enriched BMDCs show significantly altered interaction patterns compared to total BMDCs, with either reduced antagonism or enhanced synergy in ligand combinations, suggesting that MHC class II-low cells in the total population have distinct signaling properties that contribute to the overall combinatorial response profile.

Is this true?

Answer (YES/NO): NO